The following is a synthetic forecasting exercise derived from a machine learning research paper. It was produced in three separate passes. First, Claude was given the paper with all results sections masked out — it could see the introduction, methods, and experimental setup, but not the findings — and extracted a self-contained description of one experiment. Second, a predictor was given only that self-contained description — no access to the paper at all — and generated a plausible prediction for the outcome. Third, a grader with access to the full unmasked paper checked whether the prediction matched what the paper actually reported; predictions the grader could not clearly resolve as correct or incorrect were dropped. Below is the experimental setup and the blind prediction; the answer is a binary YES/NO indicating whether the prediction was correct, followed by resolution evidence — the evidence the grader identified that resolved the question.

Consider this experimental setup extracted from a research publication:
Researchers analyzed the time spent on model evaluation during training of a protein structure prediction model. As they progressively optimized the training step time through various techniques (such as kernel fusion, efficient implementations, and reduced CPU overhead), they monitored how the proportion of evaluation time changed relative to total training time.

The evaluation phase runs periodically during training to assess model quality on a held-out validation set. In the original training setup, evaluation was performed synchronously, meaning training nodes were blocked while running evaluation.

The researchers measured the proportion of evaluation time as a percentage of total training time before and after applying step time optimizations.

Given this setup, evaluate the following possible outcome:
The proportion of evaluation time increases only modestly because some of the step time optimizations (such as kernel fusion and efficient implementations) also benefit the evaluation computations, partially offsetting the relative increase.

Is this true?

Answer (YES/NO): NO